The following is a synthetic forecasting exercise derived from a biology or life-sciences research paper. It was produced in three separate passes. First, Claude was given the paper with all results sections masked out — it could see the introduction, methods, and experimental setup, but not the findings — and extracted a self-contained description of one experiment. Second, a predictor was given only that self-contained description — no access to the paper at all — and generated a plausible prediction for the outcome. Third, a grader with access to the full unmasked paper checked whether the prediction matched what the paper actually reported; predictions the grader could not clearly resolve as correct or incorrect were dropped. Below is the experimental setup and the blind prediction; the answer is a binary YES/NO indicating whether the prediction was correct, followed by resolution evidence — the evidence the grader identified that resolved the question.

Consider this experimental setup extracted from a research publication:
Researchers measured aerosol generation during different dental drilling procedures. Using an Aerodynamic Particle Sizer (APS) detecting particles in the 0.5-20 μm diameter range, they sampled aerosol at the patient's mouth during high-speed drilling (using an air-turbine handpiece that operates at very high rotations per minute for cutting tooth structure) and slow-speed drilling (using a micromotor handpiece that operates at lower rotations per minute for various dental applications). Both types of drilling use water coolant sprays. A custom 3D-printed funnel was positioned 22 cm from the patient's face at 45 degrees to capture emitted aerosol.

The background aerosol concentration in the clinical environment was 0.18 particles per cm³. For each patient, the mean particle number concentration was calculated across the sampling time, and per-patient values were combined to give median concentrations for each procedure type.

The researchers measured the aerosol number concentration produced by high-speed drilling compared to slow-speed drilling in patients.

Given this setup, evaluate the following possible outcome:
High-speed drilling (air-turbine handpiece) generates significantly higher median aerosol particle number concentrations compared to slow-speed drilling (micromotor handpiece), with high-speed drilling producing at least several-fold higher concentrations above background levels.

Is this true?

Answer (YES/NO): YES